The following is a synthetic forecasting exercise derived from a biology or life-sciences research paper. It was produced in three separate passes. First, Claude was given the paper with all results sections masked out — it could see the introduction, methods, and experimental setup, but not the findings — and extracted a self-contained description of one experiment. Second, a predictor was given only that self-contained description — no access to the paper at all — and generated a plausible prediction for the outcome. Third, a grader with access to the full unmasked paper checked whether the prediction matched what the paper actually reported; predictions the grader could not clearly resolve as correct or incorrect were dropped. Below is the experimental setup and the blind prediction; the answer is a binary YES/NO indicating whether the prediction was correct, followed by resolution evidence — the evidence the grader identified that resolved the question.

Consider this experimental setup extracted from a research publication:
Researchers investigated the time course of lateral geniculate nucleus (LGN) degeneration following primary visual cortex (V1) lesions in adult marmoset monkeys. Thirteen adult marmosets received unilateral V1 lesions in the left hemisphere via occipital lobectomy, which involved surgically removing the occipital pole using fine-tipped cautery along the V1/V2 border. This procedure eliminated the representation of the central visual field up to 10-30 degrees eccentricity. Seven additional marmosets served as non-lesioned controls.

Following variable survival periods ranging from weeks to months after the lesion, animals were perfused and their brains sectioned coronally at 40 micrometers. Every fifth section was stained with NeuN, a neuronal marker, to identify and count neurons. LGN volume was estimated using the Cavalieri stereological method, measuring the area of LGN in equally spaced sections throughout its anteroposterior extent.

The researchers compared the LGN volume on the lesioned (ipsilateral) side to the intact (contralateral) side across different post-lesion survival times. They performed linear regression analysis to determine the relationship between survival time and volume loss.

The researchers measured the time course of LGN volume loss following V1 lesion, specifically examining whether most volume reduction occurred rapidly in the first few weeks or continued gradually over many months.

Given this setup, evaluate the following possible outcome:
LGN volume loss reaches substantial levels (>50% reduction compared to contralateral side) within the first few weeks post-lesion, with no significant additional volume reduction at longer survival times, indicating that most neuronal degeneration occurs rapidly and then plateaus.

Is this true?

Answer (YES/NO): NO